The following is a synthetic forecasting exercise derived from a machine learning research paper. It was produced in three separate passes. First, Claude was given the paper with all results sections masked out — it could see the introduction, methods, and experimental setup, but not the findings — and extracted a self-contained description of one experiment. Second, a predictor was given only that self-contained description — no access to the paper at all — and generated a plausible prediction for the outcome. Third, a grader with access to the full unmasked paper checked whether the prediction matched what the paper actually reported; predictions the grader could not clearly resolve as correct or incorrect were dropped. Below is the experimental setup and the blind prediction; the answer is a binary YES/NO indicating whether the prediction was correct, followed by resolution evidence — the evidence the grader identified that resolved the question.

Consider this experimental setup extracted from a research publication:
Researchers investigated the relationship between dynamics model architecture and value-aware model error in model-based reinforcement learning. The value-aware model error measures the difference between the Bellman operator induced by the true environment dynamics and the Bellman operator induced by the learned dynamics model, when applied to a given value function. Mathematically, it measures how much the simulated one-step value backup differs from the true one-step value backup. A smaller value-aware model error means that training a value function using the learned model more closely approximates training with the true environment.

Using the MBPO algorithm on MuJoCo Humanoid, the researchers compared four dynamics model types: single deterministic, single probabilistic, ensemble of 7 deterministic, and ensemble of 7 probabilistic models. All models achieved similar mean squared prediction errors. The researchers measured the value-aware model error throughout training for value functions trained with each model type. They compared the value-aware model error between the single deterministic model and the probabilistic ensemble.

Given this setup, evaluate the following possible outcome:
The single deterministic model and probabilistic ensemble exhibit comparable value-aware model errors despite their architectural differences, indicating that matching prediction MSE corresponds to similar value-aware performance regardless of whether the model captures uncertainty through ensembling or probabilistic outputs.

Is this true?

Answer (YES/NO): NO